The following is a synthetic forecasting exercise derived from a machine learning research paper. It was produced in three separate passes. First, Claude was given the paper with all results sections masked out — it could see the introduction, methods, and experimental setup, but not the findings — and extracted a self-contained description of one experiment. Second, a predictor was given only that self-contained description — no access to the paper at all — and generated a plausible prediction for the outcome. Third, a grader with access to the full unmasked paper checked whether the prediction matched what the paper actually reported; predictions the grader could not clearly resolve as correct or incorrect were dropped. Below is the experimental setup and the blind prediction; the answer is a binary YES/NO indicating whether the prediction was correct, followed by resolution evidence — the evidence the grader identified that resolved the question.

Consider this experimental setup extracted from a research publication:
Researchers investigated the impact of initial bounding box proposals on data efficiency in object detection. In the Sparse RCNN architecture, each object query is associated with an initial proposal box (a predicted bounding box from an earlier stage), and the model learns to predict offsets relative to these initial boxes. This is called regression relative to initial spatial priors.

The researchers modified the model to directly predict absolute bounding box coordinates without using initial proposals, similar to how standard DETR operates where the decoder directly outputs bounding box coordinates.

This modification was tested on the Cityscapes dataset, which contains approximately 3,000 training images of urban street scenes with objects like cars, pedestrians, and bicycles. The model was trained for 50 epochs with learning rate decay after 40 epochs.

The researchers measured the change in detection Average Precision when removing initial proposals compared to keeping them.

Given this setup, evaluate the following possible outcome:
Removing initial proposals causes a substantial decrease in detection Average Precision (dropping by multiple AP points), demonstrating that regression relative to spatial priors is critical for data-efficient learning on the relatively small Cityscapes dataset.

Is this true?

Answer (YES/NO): YES